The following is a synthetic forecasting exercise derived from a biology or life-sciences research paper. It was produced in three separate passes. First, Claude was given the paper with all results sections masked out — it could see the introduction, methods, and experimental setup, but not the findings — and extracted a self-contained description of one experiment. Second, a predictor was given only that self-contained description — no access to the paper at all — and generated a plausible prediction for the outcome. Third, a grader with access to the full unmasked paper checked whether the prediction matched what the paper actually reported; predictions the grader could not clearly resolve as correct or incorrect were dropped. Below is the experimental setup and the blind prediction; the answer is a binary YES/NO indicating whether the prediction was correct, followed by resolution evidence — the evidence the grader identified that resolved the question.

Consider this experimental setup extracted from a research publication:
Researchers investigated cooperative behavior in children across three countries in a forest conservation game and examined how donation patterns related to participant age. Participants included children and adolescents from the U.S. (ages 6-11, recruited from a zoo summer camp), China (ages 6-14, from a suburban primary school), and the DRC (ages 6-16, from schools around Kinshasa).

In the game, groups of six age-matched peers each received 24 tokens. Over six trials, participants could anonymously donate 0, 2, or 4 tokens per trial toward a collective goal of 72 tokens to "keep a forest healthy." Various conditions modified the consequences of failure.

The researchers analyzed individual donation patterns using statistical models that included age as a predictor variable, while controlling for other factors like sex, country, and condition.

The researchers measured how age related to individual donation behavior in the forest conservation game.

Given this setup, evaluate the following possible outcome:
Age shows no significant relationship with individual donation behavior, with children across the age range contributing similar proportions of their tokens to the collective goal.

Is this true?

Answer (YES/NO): NO